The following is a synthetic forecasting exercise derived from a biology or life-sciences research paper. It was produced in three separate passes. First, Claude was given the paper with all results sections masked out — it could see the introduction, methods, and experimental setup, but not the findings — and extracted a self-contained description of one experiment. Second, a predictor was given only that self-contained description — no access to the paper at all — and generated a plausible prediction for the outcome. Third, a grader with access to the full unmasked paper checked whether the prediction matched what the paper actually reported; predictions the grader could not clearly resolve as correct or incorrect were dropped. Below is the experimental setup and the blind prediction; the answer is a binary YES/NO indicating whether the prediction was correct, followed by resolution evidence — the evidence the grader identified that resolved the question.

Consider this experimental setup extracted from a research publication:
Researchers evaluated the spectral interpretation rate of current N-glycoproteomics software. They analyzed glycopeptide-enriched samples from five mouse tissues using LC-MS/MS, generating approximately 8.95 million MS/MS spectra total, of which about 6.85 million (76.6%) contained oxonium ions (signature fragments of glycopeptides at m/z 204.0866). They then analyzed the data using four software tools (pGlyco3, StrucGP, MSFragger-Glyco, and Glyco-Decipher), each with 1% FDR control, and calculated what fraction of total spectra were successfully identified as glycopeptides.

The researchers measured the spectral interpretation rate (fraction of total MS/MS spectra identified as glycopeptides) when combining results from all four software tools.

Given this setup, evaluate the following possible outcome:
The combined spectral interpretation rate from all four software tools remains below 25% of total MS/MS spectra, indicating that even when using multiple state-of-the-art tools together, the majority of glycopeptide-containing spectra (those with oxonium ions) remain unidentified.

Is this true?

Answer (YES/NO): YES